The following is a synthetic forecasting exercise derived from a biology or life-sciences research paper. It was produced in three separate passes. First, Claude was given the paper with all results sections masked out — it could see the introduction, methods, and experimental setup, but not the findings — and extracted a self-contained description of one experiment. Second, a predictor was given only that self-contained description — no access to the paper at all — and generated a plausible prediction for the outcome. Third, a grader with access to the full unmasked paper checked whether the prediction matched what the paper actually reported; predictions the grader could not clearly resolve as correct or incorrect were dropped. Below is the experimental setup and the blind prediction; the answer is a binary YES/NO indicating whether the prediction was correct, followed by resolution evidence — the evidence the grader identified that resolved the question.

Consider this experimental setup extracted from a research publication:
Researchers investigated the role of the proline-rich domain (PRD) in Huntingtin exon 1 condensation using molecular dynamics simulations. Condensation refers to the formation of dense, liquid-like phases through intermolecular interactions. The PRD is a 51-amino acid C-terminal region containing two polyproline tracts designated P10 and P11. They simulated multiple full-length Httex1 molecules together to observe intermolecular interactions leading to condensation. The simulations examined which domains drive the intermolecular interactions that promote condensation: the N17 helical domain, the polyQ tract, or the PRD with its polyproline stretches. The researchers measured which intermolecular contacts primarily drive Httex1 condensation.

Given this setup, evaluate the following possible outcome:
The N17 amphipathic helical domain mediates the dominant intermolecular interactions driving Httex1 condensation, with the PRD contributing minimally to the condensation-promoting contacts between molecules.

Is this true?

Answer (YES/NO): NO